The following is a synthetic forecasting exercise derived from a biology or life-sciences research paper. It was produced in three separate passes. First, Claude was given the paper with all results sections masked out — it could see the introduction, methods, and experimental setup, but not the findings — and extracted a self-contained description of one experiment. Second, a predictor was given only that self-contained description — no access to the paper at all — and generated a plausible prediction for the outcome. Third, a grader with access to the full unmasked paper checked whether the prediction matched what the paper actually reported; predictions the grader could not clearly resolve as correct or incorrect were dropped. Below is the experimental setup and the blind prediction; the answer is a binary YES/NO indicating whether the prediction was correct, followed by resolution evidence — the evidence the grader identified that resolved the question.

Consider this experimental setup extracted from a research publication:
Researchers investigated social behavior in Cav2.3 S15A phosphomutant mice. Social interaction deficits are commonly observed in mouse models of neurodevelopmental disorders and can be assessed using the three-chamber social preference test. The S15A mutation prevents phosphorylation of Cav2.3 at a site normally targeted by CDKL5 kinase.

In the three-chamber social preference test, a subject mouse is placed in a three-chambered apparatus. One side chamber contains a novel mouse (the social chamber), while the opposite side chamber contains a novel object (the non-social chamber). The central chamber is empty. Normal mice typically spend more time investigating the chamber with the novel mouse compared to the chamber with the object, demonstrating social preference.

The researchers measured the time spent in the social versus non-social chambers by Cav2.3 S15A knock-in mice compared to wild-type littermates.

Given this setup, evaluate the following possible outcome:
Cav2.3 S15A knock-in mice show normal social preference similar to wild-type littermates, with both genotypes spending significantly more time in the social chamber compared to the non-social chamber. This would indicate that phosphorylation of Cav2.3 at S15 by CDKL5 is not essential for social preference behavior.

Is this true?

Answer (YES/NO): NO